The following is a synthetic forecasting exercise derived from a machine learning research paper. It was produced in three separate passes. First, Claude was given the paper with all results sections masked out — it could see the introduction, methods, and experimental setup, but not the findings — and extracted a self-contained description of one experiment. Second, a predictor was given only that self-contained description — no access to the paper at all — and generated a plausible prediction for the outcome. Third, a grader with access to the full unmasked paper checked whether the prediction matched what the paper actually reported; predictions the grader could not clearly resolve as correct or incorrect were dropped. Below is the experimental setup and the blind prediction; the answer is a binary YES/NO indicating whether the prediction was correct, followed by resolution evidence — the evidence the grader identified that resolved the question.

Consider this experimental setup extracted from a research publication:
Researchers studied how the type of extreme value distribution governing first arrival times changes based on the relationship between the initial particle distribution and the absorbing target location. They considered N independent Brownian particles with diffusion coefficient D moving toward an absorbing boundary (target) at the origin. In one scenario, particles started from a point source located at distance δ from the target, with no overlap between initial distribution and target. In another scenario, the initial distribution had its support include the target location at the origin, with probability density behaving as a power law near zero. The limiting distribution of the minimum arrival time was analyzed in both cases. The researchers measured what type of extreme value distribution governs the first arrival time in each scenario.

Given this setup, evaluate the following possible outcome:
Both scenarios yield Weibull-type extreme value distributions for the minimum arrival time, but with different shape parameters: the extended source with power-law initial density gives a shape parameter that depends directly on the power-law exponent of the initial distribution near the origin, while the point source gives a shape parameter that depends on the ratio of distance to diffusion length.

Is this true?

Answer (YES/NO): NO